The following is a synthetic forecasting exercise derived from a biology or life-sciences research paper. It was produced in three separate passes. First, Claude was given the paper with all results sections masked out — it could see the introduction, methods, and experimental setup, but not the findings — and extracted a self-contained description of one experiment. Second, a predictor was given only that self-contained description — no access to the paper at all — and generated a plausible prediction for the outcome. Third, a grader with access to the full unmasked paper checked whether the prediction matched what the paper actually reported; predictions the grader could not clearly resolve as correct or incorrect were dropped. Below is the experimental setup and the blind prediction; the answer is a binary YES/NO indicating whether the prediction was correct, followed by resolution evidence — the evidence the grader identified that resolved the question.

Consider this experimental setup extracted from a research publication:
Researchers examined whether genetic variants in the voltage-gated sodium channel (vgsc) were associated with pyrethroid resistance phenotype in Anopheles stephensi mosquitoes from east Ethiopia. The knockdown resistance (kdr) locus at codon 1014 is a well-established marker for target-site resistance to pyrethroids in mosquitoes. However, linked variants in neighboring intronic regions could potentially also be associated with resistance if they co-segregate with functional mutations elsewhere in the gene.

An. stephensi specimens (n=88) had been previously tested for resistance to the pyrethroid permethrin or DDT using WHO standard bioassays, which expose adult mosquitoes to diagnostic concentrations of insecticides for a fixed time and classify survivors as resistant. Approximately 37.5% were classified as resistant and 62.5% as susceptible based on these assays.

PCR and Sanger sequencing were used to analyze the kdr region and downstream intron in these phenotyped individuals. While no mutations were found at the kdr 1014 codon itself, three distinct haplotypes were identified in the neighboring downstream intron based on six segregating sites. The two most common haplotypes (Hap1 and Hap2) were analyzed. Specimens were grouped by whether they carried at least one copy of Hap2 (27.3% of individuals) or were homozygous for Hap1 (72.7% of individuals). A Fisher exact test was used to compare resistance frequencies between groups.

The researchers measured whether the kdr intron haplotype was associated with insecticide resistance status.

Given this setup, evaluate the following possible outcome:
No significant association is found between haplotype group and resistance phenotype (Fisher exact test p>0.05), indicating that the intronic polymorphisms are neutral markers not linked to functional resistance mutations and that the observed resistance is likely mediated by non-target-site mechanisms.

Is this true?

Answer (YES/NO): YES